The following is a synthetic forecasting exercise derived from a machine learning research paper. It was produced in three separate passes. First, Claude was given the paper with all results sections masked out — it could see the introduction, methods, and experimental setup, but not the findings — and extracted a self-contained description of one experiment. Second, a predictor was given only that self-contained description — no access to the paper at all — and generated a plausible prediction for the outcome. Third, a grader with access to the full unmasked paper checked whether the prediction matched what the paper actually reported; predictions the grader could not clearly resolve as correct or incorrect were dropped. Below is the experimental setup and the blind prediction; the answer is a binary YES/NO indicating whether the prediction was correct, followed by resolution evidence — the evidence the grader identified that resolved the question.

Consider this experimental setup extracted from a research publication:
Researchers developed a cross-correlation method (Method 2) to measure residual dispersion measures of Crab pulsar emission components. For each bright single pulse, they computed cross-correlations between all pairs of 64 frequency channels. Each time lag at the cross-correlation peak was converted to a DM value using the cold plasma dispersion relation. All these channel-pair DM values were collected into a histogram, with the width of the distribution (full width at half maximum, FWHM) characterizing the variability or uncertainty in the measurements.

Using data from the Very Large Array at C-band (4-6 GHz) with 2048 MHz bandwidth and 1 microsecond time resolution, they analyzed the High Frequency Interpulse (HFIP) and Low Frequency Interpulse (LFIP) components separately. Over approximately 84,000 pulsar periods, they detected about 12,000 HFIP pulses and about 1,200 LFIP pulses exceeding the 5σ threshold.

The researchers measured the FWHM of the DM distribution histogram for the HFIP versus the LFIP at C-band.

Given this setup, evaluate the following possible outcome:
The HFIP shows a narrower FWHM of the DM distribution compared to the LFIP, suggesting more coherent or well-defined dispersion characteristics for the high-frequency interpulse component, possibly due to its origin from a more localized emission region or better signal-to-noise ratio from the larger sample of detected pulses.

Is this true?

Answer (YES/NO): NO